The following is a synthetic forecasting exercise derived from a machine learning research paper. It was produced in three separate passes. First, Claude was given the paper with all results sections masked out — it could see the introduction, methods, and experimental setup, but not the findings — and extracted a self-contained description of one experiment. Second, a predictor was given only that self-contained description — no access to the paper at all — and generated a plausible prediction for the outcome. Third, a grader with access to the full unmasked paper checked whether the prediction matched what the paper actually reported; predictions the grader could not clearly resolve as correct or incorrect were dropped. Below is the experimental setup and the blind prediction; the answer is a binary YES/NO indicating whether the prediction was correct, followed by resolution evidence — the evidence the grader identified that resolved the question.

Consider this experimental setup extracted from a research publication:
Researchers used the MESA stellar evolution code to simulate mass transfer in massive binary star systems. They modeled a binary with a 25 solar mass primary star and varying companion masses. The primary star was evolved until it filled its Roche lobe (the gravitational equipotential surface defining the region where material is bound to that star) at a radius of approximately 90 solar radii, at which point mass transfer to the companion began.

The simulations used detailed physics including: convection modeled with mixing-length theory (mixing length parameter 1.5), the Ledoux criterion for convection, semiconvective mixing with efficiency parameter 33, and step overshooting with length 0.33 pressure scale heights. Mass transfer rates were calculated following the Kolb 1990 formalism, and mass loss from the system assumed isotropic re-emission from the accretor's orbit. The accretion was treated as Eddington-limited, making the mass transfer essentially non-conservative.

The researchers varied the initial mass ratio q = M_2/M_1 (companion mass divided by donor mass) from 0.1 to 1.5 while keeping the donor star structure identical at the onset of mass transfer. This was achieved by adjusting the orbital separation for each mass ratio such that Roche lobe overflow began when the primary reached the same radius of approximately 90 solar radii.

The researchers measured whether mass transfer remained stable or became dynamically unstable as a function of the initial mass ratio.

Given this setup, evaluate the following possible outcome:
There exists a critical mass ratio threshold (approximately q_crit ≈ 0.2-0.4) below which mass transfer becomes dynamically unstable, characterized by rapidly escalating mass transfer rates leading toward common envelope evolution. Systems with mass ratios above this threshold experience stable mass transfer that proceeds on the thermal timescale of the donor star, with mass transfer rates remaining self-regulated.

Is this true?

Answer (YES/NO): YES